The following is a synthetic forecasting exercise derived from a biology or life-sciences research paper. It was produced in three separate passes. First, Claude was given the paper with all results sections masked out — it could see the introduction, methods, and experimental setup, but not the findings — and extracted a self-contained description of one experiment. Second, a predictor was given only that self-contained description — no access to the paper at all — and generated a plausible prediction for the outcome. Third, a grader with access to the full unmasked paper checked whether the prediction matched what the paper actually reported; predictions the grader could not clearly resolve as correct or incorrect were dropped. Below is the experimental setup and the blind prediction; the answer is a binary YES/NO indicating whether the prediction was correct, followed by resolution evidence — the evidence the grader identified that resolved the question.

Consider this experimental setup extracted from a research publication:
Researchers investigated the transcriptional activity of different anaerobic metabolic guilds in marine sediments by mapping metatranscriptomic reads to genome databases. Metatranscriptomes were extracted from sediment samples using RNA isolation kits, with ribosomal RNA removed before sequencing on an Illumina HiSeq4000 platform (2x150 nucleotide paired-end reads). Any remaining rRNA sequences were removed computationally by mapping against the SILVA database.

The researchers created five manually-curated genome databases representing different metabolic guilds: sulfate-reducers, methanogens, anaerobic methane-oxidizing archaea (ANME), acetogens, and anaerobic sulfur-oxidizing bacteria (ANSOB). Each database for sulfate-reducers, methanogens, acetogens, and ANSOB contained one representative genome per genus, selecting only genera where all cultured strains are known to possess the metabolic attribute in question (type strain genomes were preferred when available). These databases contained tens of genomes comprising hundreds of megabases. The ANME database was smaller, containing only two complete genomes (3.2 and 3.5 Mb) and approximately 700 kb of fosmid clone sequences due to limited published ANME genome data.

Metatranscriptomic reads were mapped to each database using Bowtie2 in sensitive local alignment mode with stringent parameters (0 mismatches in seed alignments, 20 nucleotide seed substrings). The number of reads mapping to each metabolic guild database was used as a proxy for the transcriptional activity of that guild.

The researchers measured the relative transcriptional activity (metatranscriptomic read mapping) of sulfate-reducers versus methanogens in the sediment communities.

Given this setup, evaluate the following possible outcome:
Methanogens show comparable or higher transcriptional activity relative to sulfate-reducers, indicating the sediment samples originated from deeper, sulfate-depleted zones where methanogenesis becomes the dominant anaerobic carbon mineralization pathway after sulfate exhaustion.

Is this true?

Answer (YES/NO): NO